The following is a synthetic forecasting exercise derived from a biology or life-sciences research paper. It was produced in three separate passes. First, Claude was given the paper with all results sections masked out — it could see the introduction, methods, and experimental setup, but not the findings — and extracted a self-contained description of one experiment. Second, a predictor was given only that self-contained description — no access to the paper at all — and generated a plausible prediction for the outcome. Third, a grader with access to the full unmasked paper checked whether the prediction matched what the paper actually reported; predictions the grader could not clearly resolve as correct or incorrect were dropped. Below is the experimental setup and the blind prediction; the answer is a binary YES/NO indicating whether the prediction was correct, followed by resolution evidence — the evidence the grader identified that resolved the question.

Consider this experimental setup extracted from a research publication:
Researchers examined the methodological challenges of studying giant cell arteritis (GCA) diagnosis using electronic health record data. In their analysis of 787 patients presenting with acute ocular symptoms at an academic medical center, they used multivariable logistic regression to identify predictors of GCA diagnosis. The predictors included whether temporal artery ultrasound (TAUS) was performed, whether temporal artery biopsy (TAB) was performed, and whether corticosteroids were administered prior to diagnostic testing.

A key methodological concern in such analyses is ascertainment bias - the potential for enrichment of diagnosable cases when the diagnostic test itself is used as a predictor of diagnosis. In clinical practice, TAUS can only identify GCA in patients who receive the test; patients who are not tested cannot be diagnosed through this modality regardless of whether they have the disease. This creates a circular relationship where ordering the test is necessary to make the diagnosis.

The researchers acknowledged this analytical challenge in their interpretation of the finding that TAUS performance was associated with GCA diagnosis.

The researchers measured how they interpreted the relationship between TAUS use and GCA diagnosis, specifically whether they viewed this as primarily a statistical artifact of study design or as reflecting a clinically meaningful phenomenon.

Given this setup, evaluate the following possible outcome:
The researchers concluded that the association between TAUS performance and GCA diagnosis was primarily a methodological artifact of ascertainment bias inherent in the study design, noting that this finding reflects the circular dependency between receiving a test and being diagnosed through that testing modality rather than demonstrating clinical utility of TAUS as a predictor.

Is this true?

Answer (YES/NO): NO